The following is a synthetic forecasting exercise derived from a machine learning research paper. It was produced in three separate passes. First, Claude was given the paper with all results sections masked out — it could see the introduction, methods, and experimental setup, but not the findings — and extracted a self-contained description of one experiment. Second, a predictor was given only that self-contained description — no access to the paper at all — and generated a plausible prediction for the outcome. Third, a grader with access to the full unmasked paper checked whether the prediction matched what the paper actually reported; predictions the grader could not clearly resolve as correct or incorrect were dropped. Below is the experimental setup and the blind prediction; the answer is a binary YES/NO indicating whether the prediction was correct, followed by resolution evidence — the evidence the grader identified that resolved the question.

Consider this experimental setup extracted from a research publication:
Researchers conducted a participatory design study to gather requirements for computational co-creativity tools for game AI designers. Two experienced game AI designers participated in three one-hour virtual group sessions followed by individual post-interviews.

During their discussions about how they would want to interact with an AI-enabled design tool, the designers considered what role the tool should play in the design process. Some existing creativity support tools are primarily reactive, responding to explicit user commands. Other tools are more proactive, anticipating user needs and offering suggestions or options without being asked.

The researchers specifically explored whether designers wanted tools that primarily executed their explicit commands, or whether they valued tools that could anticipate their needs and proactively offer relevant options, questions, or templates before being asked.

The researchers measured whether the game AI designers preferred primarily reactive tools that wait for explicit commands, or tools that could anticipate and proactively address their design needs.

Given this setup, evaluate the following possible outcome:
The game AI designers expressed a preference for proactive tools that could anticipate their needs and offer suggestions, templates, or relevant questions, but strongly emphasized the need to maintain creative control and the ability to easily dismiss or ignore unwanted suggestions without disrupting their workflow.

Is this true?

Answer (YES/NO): YES